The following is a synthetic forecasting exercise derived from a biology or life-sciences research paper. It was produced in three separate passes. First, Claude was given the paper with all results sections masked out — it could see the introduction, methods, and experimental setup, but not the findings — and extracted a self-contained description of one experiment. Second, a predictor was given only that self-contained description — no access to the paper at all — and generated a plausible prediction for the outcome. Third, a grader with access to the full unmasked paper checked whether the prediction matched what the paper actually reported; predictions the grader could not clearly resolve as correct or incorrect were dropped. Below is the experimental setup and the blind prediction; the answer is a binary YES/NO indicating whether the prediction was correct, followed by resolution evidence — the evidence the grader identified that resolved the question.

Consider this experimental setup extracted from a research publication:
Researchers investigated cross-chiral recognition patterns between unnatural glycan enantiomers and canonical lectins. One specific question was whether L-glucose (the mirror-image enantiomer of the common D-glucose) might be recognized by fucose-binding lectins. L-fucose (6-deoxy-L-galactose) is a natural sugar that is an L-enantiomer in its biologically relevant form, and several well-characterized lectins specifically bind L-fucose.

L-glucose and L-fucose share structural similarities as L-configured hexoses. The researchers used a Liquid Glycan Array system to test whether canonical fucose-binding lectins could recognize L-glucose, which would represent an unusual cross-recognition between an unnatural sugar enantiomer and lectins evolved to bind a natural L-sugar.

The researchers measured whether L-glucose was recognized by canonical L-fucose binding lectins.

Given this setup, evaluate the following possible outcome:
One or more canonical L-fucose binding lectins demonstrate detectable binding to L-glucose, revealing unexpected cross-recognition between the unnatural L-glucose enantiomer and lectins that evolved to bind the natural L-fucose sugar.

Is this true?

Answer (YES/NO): YES